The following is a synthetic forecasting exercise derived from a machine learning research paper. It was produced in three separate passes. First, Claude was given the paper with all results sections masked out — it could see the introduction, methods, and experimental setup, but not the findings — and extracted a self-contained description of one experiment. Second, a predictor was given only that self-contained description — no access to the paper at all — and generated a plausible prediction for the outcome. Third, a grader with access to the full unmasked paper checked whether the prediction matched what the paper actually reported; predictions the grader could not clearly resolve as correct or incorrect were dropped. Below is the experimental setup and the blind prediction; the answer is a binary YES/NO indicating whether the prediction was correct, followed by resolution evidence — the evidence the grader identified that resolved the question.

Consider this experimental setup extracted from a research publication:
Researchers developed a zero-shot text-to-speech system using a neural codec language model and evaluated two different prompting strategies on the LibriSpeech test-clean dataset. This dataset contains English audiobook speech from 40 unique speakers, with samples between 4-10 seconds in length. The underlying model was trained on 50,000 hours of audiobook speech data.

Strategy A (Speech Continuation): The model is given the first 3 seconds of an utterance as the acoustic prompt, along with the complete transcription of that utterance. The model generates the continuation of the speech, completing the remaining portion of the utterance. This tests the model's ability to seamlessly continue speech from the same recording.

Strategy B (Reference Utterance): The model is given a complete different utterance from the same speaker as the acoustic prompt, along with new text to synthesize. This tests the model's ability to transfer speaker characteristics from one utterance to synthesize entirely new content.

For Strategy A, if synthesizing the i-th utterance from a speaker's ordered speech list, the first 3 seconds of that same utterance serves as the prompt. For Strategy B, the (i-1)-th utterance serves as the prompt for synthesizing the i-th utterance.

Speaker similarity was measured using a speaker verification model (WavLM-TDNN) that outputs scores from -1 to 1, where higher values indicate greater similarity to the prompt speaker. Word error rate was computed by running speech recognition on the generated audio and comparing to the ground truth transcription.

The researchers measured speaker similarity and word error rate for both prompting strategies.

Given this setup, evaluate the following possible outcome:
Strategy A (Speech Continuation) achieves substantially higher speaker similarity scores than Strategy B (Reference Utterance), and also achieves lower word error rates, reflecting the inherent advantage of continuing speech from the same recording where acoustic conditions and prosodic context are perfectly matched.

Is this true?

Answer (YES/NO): NO